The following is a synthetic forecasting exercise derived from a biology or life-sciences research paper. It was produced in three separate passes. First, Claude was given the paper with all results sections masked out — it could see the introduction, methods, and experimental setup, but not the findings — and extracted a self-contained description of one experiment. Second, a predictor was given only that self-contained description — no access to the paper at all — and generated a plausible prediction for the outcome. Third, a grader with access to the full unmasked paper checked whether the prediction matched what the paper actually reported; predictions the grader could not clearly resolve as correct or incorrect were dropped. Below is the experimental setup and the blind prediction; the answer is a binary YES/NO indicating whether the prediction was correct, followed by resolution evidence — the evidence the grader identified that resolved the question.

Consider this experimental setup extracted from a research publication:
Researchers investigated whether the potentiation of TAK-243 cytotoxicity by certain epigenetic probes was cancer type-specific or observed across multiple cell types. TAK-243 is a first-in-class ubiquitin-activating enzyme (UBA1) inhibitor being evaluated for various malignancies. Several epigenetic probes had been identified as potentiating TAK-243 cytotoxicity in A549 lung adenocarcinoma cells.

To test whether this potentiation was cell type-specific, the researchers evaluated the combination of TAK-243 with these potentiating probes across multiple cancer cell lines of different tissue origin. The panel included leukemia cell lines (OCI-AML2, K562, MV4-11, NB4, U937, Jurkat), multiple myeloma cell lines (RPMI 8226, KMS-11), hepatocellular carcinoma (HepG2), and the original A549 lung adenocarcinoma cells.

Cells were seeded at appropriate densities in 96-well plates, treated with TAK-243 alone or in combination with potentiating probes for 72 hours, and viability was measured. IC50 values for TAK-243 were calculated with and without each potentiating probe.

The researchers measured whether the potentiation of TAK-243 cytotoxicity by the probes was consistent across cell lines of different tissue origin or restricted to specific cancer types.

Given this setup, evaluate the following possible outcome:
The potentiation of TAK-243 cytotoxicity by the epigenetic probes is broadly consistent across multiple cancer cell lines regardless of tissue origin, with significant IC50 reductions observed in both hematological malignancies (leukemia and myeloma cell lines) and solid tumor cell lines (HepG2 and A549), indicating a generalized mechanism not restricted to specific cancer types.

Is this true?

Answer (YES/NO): YES